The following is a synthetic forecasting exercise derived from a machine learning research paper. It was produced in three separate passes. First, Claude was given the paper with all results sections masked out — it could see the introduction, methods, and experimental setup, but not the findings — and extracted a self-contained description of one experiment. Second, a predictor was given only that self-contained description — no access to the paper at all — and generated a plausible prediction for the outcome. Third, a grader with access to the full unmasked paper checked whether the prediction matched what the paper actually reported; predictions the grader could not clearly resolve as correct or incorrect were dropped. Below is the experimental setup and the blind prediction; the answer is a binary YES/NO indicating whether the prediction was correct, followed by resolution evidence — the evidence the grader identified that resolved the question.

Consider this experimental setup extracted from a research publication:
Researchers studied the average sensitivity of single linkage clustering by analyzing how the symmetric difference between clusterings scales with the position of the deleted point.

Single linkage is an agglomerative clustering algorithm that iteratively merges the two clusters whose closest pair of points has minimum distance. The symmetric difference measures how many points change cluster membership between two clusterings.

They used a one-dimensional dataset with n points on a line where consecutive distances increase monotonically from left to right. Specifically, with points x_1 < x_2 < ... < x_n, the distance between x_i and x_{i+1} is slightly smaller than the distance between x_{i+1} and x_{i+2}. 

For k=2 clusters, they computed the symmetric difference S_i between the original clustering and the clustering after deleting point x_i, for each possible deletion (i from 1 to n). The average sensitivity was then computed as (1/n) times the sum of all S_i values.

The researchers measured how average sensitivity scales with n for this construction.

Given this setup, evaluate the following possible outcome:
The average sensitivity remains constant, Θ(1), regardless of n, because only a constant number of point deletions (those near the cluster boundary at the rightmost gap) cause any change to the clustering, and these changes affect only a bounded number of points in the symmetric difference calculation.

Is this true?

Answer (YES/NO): NO